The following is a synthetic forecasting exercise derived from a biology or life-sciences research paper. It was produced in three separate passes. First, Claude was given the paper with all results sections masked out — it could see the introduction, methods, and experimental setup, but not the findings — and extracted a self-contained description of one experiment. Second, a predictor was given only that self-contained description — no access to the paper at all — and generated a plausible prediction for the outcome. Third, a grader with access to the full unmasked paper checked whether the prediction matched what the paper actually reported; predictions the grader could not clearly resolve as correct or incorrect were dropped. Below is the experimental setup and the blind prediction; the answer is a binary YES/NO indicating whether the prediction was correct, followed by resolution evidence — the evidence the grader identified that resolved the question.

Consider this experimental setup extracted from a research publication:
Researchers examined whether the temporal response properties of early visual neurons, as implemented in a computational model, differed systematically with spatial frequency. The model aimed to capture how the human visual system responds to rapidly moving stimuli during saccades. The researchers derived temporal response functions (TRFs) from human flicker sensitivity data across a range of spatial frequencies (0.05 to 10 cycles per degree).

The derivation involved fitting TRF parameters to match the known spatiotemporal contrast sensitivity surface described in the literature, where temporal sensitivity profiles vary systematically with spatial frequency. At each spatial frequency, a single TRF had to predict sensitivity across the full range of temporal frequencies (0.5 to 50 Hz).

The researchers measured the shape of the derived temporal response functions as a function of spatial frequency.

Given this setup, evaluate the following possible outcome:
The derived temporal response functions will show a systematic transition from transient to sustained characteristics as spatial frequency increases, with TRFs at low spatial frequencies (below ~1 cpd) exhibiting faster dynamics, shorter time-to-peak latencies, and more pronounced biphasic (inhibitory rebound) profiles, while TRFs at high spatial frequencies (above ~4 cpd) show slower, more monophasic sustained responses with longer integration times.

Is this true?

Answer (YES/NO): YES